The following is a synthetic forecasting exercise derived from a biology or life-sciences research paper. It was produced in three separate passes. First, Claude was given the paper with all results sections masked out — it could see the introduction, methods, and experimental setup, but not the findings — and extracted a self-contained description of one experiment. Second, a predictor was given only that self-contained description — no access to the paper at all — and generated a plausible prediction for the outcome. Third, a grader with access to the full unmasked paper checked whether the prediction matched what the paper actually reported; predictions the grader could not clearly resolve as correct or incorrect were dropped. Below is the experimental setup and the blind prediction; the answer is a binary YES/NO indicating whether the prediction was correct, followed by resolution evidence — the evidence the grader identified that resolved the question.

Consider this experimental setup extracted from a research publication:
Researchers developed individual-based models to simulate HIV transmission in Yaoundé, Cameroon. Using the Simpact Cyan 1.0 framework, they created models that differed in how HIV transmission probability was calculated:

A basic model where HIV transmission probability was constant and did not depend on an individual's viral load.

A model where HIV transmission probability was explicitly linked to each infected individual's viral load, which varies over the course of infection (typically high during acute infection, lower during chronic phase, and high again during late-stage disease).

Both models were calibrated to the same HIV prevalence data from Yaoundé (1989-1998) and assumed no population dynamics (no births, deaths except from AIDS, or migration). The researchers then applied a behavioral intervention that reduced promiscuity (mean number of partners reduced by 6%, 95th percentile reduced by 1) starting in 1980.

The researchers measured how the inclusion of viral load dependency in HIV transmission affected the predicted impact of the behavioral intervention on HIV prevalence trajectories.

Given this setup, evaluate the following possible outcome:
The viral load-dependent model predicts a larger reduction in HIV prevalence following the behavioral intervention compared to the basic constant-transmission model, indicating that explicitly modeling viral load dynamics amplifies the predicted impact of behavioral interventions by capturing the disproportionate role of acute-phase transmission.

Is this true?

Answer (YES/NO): NO